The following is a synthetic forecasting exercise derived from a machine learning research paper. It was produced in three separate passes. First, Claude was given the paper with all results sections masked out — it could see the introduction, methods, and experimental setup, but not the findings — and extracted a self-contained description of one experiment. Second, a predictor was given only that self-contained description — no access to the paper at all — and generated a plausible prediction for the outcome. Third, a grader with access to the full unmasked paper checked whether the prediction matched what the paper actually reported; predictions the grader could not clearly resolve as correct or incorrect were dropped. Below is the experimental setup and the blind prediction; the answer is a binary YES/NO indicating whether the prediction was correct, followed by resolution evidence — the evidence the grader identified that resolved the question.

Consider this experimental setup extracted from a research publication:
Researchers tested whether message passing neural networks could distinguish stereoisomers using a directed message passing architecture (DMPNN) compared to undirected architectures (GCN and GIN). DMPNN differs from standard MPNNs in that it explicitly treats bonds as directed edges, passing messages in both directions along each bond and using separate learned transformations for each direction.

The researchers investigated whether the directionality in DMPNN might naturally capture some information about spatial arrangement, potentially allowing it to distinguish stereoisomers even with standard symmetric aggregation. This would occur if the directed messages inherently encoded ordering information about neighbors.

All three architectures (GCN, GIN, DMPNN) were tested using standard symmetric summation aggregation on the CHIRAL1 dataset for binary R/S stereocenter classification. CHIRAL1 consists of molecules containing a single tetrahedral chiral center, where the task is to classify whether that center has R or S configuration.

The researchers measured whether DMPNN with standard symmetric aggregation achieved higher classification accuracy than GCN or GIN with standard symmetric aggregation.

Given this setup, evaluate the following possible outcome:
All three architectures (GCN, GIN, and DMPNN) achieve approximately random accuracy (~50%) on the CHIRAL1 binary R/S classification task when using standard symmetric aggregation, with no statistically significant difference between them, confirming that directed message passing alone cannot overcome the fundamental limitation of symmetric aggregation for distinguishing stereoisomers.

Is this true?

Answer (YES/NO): YES